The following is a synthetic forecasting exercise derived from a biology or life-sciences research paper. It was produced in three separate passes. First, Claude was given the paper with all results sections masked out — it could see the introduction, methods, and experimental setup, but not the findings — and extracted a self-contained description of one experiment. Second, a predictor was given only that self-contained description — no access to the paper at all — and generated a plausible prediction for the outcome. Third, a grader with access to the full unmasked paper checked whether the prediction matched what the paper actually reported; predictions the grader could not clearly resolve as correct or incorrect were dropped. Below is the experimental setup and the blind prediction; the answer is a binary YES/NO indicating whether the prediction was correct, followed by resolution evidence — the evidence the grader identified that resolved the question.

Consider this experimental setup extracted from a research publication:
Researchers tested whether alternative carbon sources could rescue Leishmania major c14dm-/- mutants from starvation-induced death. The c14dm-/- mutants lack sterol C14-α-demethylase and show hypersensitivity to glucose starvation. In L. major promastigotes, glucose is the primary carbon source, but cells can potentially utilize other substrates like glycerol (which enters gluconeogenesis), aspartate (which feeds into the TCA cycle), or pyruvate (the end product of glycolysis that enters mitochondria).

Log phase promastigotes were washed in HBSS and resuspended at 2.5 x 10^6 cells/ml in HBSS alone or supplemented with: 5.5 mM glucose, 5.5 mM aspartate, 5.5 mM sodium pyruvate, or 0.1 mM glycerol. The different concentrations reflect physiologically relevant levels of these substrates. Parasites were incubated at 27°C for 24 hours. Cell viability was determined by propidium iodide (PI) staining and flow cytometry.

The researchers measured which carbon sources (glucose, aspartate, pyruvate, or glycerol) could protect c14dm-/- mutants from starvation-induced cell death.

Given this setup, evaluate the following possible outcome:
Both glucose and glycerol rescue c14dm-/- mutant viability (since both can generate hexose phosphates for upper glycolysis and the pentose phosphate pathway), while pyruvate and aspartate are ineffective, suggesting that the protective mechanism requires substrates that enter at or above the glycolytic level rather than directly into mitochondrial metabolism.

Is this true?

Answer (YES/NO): YES